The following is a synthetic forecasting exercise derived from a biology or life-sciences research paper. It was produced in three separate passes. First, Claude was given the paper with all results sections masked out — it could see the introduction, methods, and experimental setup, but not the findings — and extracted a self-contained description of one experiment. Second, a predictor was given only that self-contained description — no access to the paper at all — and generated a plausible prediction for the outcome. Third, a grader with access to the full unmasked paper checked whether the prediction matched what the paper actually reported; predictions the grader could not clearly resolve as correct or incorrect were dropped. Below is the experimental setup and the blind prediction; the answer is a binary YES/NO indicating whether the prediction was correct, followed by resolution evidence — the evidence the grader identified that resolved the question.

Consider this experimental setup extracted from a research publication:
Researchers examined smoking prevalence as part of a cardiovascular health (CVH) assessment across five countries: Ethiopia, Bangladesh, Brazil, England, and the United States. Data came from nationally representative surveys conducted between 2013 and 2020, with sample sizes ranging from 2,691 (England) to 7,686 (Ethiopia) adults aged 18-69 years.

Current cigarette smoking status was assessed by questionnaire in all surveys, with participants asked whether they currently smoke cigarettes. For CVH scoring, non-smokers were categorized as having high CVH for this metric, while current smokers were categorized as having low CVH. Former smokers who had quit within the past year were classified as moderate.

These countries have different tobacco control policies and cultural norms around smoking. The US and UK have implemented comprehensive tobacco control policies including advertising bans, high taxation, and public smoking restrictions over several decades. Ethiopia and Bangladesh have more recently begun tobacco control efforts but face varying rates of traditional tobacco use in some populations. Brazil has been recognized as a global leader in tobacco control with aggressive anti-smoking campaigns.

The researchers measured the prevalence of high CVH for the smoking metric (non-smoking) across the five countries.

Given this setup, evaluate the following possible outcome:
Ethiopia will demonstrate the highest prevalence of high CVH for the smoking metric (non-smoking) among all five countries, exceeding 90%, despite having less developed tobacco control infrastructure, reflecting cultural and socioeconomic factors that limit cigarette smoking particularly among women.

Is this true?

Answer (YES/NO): YES